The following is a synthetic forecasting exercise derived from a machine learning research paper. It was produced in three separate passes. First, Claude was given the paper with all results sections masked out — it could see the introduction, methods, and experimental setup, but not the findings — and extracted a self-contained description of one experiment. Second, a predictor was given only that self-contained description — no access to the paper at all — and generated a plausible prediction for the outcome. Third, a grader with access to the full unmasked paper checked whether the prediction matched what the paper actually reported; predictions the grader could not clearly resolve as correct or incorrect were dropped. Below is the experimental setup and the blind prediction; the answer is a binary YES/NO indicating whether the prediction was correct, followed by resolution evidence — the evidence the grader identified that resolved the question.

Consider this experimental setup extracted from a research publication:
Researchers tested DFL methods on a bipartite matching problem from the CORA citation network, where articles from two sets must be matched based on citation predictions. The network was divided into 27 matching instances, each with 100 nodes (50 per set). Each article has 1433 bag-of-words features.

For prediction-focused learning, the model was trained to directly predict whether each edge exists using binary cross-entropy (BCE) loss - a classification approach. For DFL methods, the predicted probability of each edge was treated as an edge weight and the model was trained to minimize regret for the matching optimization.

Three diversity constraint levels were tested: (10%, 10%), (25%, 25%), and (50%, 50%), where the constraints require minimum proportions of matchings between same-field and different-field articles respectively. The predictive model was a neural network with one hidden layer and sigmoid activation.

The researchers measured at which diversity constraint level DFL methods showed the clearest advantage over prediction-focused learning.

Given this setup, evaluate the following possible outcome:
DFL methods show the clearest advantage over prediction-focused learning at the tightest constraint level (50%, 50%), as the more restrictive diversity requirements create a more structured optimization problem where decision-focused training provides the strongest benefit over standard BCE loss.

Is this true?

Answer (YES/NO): YES